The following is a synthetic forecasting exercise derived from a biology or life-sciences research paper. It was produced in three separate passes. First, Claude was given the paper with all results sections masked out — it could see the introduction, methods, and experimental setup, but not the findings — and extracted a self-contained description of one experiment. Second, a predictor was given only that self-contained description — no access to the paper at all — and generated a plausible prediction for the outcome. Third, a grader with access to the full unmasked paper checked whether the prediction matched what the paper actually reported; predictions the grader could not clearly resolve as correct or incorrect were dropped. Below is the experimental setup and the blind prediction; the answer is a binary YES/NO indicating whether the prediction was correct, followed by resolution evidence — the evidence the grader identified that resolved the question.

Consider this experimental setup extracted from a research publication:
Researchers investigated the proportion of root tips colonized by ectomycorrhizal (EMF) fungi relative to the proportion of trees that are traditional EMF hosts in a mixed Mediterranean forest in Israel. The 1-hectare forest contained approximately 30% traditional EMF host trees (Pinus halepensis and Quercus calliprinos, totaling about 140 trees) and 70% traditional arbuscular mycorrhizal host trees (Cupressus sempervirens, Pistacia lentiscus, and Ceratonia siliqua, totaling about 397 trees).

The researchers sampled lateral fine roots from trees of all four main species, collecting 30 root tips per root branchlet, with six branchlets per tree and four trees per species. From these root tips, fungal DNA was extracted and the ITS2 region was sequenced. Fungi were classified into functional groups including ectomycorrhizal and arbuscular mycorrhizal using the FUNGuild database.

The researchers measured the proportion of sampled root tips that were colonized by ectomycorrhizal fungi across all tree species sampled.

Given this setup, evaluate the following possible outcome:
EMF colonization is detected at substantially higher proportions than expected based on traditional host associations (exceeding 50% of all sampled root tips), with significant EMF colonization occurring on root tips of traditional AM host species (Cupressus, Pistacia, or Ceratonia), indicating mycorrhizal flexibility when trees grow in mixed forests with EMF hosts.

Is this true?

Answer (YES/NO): NO